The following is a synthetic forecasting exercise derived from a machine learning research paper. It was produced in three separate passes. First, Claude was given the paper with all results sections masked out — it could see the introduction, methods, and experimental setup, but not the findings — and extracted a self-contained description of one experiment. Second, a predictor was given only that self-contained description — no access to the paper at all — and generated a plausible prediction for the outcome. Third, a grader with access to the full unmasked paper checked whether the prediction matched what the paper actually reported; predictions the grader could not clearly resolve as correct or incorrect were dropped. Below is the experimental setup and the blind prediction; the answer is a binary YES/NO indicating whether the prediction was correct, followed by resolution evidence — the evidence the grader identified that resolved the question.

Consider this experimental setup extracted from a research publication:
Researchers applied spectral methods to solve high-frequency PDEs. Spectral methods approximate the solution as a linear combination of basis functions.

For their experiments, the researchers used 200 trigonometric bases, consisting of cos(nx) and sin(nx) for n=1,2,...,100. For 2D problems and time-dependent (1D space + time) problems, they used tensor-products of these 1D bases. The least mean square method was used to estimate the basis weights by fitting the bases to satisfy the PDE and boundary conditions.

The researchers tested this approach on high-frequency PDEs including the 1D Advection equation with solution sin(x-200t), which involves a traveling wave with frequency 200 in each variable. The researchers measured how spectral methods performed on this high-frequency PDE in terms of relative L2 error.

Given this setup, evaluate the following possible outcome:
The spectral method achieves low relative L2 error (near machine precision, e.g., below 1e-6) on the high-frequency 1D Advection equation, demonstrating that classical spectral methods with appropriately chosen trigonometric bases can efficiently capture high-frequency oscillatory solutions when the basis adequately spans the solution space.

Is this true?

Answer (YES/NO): NO